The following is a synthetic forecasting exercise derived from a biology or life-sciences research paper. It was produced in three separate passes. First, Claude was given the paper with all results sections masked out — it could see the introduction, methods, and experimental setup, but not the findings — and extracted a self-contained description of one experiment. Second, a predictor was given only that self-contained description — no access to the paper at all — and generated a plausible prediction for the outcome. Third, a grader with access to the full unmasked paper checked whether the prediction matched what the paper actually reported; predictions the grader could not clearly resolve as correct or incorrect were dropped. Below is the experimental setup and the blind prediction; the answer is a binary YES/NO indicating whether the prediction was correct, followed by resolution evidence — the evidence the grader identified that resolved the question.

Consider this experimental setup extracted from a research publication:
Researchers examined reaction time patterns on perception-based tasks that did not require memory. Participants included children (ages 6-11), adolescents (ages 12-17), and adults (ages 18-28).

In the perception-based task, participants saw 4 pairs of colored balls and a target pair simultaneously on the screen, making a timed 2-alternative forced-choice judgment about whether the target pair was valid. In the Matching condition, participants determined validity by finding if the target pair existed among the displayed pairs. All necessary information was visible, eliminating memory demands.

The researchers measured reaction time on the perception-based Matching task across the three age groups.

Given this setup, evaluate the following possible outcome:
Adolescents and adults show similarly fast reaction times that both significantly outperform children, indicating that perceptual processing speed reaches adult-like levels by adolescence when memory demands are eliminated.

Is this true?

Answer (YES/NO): YES